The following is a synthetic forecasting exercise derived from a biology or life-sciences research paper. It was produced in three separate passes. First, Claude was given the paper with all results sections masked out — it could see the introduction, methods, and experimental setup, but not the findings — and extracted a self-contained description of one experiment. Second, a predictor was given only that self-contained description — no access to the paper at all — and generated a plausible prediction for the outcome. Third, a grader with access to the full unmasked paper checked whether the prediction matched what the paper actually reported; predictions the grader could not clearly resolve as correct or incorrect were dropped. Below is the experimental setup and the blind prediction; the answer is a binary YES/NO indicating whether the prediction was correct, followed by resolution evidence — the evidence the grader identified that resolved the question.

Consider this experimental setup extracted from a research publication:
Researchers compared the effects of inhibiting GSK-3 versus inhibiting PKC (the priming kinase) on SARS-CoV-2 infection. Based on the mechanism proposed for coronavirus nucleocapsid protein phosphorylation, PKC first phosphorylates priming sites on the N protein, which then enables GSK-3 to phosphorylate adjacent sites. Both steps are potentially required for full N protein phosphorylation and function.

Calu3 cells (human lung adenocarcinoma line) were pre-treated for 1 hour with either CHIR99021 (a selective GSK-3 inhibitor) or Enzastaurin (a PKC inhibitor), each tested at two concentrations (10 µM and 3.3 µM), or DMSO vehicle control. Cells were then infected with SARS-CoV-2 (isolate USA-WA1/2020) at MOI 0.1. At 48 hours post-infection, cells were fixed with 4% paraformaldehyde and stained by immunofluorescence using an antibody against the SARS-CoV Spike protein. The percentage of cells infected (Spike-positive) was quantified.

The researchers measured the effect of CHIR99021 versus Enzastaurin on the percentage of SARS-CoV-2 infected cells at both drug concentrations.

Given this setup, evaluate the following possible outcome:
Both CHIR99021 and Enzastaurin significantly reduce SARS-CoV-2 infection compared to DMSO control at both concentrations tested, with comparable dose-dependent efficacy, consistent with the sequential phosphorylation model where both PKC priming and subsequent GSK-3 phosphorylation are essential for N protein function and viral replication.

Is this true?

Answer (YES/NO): NO